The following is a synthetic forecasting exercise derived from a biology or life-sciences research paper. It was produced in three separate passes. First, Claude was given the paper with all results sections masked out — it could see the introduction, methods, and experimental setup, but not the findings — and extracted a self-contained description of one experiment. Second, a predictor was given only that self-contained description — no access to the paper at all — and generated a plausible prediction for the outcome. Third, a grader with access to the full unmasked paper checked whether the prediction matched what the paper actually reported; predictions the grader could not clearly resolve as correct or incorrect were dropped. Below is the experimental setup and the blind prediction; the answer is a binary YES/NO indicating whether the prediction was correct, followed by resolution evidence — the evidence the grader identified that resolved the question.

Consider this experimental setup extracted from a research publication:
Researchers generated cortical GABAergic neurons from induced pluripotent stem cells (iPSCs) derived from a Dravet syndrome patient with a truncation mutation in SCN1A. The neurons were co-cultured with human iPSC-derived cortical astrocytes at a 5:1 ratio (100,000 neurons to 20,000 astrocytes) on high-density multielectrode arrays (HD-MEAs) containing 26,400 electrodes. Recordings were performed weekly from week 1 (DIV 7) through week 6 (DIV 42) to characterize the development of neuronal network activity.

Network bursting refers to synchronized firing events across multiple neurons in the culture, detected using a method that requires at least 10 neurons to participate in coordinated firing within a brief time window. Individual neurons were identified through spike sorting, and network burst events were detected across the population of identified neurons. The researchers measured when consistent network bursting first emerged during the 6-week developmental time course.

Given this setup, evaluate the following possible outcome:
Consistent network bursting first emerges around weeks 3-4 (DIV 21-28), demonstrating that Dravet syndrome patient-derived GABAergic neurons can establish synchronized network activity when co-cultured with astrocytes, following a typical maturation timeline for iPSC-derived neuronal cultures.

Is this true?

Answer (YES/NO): YES